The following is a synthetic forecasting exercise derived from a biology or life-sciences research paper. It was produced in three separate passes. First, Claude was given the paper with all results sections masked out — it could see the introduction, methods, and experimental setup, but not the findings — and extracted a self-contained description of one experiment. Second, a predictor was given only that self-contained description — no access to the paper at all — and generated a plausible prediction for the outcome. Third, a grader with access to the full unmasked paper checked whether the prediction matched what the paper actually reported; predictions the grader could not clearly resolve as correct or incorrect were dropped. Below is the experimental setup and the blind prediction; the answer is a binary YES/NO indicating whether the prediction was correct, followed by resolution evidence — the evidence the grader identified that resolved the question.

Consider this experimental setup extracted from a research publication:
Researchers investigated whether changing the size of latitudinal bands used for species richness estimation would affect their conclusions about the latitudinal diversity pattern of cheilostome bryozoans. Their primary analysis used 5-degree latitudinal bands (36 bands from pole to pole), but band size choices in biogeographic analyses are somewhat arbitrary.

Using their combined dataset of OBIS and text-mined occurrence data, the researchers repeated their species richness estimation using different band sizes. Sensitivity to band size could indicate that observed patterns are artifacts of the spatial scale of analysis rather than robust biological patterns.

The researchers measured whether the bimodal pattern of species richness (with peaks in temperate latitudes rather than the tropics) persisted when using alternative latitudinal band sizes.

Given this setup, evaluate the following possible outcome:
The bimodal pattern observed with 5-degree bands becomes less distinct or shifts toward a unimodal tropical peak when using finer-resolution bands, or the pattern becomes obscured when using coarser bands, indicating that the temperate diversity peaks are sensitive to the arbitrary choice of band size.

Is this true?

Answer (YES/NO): NO